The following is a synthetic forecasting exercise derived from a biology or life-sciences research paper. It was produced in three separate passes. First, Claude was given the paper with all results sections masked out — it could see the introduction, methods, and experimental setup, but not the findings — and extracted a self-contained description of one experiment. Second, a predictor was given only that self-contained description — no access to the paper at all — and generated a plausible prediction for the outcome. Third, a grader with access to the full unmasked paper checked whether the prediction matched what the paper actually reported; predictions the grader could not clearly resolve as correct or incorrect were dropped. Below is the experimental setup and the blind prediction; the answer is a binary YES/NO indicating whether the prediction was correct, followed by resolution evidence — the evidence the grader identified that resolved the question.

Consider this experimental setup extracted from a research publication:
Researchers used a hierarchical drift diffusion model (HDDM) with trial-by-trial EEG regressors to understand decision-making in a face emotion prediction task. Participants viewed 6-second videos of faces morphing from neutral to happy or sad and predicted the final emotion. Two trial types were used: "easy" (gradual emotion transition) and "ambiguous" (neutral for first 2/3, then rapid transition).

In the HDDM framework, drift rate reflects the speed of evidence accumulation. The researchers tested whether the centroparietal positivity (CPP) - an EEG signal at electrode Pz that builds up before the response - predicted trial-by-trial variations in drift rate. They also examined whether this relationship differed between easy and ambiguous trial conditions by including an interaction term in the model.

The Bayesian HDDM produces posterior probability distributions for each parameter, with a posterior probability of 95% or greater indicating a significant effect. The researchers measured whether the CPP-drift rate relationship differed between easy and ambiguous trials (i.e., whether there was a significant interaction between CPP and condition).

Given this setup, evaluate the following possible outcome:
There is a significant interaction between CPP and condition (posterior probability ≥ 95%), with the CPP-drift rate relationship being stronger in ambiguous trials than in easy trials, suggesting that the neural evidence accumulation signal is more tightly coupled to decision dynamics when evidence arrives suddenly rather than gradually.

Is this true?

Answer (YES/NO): YES